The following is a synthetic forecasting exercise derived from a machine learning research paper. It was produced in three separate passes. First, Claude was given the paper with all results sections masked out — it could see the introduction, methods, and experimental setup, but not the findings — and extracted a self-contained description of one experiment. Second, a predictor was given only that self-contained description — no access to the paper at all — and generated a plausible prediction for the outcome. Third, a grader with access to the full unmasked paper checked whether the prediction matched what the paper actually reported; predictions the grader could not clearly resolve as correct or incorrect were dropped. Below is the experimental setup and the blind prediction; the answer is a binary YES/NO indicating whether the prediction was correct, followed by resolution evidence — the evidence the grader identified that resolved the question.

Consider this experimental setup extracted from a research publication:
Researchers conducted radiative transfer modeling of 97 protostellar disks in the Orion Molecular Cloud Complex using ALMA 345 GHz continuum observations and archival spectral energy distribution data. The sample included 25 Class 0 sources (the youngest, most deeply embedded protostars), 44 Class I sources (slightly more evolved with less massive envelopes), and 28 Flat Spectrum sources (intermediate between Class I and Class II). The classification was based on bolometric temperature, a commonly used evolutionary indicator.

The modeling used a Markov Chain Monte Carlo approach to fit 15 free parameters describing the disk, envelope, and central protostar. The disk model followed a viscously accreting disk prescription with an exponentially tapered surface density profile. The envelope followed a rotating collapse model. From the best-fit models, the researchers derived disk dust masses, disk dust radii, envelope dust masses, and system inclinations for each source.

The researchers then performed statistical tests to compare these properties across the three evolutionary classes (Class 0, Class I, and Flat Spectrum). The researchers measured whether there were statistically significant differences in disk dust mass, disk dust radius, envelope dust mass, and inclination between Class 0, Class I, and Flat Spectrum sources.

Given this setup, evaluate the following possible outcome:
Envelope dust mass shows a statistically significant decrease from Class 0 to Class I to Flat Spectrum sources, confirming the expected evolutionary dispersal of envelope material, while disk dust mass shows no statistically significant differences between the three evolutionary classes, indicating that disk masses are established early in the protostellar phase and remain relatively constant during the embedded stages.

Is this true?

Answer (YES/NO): NO